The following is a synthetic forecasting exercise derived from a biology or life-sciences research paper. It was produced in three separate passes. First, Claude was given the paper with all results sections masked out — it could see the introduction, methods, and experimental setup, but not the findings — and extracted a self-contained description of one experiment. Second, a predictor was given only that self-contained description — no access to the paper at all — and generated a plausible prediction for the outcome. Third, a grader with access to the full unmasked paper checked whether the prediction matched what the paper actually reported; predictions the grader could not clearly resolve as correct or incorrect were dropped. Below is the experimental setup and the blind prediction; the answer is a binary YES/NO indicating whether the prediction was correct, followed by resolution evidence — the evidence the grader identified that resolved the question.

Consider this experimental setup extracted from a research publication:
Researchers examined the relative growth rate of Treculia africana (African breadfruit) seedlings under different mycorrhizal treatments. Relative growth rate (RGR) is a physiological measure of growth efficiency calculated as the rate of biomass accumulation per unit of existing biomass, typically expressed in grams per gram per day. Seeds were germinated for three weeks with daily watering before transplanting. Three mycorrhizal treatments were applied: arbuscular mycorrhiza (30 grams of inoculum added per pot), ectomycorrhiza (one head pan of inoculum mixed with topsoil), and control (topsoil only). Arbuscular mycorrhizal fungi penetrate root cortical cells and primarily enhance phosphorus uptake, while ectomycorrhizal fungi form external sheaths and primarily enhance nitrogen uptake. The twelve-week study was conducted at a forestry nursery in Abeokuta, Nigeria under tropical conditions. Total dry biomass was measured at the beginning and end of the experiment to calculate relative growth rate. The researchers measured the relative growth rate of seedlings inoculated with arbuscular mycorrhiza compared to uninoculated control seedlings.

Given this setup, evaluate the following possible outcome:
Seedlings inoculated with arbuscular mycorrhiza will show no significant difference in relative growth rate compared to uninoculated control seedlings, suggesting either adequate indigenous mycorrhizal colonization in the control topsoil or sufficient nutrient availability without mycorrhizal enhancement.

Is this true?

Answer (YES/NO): YES